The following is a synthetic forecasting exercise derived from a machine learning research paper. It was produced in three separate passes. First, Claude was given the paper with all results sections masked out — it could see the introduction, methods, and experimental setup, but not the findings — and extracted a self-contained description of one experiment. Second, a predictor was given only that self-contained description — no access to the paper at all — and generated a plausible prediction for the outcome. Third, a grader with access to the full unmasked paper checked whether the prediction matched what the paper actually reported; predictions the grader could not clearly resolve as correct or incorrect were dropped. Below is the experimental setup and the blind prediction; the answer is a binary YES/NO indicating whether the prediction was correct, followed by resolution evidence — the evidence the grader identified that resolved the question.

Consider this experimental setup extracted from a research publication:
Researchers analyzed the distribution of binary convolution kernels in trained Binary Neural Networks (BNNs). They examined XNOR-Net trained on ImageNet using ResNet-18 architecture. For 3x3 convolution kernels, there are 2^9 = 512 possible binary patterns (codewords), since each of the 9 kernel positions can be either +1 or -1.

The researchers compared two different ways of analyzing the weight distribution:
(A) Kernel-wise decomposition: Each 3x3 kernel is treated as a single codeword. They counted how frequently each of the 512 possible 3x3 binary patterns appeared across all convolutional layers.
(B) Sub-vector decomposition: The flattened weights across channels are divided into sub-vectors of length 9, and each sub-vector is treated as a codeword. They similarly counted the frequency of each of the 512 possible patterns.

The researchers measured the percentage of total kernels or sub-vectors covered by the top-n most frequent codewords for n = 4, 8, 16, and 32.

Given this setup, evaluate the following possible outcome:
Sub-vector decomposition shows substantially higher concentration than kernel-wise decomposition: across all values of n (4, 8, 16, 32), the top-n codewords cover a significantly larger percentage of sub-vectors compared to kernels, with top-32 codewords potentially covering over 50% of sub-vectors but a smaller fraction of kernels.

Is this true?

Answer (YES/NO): NO